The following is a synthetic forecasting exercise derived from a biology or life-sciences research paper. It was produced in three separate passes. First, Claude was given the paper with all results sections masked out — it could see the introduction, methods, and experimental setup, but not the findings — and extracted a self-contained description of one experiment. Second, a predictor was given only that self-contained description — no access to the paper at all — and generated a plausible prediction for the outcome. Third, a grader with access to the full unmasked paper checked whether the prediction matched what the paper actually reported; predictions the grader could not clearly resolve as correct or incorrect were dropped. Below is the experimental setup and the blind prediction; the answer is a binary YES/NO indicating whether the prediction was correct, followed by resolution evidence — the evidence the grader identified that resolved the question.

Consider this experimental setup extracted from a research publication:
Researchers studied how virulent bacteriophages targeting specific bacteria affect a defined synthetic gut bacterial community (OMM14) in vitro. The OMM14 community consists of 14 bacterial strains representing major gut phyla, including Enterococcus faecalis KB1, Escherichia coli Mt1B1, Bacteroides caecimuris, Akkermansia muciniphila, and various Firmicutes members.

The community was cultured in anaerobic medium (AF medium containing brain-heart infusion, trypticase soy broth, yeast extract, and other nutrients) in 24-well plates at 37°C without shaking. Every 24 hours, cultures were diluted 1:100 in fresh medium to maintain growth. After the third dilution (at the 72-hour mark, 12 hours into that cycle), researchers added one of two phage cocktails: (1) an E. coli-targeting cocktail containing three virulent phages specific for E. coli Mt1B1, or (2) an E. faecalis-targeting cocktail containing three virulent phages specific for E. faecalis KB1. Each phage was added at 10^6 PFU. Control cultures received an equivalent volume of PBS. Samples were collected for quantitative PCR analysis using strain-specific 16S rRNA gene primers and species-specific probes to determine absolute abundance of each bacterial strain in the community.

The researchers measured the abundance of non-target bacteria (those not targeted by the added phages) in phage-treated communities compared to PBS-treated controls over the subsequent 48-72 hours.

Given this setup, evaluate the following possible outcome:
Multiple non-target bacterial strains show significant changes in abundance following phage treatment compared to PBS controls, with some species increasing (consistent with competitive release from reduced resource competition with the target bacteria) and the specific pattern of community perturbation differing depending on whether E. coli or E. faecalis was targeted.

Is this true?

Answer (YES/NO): NO